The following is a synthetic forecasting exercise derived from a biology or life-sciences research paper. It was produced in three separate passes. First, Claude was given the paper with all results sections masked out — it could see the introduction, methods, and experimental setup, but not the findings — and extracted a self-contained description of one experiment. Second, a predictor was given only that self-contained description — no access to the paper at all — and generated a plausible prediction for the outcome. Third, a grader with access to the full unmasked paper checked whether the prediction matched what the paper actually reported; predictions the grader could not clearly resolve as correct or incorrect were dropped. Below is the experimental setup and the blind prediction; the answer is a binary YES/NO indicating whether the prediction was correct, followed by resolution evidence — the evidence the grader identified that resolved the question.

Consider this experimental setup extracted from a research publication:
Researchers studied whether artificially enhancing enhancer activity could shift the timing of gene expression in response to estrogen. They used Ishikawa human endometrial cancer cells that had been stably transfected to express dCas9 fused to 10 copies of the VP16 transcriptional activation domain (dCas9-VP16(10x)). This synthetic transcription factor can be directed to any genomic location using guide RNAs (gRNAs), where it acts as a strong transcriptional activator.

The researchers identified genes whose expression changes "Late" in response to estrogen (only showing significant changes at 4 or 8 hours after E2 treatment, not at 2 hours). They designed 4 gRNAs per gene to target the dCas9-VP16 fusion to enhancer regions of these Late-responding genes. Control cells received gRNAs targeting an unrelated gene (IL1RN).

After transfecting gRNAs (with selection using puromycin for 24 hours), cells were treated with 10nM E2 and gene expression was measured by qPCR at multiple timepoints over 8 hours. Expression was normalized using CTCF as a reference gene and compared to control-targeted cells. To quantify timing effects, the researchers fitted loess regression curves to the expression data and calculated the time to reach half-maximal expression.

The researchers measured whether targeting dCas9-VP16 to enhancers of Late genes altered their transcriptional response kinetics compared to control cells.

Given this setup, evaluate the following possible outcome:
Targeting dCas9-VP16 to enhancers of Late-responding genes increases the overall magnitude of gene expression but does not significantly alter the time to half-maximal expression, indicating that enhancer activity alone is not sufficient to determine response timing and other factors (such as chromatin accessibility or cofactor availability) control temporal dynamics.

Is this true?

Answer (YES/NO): NO